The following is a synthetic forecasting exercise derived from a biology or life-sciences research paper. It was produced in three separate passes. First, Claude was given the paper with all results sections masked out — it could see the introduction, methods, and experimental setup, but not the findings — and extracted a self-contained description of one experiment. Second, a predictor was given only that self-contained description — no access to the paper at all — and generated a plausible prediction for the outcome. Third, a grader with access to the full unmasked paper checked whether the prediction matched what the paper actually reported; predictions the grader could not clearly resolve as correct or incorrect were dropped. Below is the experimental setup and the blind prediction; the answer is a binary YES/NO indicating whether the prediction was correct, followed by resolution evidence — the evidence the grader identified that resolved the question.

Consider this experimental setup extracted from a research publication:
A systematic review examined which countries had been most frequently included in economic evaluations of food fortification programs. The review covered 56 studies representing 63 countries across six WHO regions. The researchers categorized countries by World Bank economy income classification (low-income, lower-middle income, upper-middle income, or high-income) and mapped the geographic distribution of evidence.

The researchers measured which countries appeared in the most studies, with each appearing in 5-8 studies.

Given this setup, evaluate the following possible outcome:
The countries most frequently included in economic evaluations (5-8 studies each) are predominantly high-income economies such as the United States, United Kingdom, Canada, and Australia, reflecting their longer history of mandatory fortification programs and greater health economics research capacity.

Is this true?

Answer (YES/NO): NO